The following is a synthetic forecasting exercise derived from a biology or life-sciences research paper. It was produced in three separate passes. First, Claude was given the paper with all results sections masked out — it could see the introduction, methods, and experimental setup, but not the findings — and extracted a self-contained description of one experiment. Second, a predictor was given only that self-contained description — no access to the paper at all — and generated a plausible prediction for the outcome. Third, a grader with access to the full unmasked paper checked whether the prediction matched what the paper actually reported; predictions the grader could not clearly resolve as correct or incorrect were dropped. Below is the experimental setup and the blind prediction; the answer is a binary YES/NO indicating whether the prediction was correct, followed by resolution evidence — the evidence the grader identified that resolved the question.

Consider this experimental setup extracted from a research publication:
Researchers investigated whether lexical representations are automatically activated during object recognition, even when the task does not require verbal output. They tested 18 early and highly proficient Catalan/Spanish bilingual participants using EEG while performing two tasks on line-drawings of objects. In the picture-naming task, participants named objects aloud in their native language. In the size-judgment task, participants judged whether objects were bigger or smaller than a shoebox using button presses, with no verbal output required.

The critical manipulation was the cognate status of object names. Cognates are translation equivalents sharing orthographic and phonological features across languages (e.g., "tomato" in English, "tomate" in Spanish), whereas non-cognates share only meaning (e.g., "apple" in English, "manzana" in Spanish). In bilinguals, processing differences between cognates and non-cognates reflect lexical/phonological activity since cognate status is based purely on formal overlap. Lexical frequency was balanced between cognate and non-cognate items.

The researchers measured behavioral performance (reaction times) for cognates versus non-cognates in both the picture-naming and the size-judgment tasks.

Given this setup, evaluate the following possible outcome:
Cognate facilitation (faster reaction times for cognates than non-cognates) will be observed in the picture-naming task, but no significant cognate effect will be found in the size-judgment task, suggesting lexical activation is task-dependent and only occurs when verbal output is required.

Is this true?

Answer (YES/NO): NO